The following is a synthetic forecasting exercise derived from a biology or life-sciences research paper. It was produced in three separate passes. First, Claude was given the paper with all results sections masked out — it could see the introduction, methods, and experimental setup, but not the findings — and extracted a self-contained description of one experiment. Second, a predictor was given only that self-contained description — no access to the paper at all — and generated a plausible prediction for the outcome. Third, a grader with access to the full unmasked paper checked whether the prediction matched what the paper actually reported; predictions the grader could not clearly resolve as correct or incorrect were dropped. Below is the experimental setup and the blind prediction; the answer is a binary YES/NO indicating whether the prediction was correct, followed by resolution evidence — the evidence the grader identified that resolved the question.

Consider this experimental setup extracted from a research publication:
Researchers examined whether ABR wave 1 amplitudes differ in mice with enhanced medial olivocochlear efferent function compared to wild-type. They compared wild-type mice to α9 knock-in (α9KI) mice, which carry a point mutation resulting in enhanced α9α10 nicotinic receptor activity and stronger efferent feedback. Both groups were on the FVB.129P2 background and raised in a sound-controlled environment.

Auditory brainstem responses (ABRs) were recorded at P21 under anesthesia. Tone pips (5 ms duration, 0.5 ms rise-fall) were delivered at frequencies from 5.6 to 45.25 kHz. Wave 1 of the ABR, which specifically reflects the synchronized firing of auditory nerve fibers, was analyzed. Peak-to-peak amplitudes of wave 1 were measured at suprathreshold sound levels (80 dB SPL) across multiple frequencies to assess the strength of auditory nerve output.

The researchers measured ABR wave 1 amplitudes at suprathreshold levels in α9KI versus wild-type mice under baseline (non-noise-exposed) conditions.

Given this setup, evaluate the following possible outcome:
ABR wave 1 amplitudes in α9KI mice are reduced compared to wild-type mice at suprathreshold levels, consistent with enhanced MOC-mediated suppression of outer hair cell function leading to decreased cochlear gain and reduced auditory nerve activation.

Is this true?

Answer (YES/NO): YES